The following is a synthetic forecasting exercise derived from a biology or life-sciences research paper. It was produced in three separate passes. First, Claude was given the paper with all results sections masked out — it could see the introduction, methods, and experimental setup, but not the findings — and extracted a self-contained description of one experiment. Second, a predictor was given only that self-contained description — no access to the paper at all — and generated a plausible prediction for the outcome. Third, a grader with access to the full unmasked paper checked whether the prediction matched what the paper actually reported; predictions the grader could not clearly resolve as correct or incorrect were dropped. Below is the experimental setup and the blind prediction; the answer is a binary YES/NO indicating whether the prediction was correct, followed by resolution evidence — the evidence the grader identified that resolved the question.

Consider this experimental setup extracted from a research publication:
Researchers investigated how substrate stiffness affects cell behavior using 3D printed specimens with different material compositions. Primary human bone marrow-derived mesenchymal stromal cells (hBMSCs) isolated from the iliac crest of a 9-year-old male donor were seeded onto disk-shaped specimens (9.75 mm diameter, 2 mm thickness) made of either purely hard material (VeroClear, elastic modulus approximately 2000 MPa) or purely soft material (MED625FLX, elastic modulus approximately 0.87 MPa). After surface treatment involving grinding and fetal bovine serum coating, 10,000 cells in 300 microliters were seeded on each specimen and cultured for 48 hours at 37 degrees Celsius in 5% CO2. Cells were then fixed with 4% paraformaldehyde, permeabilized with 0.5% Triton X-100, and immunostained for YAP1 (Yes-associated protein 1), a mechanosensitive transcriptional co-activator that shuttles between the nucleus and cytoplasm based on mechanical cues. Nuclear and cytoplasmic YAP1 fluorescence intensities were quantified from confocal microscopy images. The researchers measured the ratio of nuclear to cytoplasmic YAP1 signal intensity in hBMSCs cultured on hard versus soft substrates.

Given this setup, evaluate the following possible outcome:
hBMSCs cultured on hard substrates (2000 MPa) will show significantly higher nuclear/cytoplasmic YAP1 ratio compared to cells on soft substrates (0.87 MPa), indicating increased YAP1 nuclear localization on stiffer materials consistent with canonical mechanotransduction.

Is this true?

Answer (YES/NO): YES